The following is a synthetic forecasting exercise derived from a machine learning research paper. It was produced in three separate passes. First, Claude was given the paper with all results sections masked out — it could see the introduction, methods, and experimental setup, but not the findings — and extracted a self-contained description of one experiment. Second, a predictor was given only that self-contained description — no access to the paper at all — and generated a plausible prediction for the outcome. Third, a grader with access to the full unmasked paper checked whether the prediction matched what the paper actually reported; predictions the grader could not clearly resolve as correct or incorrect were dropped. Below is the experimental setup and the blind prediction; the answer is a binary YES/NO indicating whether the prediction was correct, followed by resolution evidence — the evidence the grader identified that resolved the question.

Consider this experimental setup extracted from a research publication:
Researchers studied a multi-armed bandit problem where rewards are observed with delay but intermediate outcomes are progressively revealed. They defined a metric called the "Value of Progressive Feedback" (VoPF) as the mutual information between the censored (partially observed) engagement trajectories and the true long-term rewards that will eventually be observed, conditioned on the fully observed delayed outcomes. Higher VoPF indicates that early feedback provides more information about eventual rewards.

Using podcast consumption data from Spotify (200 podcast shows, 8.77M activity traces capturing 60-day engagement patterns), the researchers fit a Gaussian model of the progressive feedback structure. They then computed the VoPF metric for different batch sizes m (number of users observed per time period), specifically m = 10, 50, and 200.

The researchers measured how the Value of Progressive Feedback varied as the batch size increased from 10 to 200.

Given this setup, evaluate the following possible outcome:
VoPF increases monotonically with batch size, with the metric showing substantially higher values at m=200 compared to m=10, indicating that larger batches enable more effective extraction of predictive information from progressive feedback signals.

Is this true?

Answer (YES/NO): YES